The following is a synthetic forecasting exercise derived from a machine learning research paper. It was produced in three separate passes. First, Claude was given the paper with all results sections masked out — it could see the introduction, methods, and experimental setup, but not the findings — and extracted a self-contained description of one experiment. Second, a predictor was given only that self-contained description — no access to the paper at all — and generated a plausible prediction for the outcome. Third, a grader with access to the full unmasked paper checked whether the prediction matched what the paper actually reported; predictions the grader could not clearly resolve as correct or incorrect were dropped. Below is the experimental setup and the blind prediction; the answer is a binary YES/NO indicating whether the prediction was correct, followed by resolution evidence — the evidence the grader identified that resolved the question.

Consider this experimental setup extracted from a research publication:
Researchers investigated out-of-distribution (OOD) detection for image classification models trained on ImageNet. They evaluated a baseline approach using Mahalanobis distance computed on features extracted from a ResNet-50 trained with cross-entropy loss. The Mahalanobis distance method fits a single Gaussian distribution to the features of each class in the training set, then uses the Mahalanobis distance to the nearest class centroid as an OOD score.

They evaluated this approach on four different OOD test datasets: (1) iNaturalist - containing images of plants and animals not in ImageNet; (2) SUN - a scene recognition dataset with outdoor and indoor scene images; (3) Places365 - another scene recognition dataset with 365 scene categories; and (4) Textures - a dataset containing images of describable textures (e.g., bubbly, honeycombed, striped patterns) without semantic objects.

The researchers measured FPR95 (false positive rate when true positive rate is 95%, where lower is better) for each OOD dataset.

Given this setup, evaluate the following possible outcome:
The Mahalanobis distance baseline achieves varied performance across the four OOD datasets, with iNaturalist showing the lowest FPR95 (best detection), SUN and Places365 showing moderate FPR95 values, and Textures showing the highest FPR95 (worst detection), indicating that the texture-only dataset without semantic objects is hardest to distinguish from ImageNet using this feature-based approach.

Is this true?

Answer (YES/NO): NO